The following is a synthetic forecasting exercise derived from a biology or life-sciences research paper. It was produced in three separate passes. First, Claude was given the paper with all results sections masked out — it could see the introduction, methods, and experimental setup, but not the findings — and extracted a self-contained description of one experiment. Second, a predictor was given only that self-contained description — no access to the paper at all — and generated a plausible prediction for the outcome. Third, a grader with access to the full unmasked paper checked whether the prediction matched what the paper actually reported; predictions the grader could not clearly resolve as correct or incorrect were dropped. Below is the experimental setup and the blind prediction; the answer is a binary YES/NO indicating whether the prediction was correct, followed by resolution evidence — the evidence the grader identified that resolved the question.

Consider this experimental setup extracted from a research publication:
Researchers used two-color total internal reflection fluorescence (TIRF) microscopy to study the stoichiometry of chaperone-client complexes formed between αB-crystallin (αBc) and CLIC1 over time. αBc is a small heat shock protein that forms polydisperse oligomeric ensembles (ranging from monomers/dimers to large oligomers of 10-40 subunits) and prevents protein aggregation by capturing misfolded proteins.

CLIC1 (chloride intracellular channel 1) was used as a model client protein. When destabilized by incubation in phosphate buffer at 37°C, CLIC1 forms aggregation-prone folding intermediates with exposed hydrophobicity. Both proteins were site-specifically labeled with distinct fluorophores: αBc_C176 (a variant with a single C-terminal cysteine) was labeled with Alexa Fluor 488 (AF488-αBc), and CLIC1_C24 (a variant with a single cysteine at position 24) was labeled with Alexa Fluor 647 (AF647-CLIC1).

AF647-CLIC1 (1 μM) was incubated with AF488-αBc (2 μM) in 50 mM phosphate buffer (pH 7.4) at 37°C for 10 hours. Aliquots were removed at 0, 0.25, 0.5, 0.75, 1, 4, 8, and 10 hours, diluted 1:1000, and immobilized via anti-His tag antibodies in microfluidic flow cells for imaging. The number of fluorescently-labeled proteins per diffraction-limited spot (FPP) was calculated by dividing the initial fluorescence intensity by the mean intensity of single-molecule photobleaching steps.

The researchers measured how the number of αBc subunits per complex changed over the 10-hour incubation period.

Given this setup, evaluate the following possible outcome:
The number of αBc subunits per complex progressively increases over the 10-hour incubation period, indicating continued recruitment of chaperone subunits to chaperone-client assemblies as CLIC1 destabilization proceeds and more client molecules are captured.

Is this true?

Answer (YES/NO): NO